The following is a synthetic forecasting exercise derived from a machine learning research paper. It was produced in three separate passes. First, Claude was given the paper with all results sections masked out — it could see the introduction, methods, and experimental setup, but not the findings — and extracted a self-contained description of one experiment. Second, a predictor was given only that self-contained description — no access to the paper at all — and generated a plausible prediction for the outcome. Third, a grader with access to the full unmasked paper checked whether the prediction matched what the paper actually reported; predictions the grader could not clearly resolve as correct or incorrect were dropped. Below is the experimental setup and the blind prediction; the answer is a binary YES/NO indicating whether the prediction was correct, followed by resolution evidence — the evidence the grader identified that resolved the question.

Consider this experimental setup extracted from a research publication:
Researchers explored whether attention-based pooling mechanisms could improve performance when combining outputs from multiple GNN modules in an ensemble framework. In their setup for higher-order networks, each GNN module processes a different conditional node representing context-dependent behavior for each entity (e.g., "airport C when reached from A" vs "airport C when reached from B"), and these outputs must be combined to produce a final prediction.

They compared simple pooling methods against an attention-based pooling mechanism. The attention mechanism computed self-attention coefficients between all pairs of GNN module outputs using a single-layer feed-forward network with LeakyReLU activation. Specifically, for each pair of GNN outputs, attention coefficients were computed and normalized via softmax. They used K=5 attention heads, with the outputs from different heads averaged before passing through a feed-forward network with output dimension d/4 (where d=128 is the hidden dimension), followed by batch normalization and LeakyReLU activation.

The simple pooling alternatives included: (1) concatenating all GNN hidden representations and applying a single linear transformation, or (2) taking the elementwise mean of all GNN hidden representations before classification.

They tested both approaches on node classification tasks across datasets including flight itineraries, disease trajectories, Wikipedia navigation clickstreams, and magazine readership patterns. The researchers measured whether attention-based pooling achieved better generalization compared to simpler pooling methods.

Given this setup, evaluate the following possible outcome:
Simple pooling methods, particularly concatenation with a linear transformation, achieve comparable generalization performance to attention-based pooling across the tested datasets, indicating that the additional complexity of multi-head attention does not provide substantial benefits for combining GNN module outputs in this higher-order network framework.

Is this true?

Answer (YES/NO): YES